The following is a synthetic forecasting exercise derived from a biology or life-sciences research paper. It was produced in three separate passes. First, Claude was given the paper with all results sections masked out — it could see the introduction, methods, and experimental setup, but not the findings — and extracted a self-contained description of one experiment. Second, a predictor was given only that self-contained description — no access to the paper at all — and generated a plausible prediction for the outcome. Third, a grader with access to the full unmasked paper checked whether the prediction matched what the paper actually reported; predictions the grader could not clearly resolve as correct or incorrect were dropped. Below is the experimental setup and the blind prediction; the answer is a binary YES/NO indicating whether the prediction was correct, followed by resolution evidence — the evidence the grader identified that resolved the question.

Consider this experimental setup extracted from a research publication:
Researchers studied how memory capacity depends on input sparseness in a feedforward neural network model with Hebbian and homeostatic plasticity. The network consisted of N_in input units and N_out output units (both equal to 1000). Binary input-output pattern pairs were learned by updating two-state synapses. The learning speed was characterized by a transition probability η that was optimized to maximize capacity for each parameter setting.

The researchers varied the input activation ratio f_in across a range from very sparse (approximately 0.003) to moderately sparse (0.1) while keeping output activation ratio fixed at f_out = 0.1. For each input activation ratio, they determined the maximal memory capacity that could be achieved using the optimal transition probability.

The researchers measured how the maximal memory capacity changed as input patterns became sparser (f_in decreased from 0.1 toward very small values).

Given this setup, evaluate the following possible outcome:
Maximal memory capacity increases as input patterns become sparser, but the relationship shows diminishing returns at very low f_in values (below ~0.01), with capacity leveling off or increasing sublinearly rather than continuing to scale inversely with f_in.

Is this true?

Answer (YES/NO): NO